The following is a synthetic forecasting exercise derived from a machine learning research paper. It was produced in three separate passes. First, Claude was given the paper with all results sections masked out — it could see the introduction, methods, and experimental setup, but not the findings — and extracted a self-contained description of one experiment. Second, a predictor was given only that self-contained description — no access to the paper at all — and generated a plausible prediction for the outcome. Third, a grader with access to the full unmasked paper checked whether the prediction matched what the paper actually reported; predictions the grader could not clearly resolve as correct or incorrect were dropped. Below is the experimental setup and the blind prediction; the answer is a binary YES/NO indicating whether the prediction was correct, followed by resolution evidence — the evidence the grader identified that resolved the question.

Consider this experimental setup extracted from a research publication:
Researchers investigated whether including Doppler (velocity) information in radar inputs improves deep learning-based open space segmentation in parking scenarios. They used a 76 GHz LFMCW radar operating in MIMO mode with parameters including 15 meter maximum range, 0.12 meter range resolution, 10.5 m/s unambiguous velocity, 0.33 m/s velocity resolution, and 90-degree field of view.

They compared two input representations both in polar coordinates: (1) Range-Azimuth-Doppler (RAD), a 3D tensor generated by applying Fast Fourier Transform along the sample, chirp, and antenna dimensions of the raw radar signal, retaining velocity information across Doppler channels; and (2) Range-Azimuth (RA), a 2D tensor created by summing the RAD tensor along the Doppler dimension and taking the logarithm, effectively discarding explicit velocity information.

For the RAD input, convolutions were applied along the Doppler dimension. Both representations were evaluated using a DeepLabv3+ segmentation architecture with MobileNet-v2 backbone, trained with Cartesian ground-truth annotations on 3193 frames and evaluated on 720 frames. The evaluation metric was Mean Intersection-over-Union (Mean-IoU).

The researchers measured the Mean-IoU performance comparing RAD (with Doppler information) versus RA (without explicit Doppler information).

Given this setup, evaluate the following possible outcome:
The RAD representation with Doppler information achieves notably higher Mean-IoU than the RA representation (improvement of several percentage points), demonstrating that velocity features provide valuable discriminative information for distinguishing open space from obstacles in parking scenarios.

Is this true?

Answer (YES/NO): NO